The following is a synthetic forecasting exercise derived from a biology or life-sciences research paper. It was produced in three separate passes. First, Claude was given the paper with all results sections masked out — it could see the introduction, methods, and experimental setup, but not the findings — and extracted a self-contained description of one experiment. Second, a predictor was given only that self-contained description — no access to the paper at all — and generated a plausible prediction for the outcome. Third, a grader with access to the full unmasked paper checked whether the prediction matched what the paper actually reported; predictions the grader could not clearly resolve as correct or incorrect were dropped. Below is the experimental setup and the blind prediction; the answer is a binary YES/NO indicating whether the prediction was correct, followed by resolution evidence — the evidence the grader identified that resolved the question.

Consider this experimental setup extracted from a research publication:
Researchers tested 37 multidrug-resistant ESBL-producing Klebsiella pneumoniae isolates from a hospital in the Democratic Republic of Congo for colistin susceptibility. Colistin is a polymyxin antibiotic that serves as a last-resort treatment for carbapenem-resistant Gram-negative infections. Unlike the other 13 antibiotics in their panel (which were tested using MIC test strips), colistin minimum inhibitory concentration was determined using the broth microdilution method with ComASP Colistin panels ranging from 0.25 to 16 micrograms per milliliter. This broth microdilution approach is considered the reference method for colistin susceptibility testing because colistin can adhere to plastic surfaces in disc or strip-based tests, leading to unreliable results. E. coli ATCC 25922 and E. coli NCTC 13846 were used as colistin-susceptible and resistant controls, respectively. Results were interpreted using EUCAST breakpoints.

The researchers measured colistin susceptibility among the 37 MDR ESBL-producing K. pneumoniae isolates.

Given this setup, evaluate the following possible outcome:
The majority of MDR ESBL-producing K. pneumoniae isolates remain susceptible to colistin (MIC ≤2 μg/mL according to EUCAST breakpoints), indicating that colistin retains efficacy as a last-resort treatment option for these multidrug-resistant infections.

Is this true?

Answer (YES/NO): YES